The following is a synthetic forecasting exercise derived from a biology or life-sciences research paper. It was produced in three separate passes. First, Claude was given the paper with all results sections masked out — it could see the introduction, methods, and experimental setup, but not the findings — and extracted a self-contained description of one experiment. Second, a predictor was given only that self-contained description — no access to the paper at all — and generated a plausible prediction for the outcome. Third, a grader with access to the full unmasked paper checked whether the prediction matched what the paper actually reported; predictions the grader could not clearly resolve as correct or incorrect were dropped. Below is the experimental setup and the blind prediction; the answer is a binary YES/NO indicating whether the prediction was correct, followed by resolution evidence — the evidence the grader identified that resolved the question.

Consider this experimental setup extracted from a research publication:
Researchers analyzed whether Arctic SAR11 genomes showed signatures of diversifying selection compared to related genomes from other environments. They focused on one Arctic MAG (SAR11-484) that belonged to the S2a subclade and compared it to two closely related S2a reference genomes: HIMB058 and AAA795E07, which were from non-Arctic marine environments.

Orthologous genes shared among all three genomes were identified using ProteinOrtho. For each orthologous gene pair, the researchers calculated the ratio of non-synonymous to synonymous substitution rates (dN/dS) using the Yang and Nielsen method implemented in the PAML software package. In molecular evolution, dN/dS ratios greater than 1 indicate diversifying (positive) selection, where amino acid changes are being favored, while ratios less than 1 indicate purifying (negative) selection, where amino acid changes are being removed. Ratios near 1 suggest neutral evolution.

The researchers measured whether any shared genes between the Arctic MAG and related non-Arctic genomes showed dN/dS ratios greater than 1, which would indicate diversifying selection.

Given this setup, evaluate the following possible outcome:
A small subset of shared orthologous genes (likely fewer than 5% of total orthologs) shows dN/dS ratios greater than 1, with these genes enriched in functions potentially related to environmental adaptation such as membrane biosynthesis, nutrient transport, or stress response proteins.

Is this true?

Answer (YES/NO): NO